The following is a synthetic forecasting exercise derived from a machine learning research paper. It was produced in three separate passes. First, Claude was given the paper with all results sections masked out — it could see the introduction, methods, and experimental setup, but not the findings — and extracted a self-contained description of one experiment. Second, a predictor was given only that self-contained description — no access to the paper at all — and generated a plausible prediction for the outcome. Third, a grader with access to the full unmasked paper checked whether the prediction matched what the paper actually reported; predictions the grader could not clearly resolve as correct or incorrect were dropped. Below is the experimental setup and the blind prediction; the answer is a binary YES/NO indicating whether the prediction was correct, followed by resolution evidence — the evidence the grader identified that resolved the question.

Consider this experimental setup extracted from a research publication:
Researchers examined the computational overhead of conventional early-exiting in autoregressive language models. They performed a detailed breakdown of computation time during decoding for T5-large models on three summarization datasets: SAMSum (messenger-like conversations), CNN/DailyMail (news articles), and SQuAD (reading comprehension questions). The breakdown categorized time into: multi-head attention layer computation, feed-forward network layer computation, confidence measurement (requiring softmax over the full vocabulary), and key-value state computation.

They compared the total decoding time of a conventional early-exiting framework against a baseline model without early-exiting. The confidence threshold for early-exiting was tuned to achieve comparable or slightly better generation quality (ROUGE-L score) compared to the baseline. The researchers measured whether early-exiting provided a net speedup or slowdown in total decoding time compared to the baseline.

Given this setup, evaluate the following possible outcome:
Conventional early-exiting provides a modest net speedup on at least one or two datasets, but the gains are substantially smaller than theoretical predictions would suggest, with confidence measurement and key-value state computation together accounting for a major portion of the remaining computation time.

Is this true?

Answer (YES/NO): NO